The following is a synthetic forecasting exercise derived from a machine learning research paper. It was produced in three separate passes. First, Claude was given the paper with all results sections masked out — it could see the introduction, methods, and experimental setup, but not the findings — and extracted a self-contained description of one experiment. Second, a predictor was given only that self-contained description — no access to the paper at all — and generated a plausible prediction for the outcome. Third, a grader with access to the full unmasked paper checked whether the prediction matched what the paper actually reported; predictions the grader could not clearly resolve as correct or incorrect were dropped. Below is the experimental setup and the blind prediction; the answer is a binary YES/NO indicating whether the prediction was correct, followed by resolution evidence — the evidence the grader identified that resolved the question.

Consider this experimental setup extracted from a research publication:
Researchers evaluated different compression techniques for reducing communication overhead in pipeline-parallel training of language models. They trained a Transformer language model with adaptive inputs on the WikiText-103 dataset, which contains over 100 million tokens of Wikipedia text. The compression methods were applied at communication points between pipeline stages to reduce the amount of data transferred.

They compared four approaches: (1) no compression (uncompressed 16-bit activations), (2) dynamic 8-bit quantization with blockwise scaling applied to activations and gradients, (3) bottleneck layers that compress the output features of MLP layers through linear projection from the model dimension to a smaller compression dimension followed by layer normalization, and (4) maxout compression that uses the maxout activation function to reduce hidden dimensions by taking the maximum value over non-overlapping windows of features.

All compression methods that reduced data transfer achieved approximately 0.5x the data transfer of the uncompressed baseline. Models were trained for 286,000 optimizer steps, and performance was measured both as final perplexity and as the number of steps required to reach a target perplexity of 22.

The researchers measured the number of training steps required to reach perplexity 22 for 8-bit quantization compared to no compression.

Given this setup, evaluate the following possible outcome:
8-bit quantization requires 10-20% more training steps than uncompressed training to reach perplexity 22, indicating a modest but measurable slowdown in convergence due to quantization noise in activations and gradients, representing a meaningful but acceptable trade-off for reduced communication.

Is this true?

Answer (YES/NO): NO